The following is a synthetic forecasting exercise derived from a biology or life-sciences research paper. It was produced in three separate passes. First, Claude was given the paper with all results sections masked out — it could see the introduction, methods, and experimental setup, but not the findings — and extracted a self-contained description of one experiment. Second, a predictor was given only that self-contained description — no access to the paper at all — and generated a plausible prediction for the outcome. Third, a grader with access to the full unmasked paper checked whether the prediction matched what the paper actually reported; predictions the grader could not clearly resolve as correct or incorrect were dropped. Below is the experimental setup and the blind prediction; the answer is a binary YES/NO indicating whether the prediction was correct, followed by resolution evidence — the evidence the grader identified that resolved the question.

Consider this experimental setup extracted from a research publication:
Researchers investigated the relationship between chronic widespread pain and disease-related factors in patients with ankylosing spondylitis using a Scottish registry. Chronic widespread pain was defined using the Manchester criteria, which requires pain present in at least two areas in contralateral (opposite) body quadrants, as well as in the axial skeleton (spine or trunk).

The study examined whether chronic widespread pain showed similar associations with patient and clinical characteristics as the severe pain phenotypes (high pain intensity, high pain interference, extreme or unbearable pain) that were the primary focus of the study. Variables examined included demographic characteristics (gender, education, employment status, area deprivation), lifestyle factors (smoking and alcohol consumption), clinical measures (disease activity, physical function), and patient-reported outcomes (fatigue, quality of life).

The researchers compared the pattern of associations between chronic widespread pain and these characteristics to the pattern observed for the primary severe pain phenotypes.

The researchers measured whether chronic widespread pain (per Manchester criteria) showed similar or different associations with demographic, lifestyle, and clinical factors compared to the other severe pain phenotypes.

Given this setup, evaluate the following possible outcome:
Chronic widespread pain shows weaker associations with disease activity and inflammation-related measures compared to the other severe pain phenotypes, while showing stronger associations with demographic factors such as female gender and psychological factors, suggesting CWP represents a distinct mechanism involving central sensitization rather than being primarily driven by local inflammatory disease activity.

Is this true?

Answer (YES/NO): NO